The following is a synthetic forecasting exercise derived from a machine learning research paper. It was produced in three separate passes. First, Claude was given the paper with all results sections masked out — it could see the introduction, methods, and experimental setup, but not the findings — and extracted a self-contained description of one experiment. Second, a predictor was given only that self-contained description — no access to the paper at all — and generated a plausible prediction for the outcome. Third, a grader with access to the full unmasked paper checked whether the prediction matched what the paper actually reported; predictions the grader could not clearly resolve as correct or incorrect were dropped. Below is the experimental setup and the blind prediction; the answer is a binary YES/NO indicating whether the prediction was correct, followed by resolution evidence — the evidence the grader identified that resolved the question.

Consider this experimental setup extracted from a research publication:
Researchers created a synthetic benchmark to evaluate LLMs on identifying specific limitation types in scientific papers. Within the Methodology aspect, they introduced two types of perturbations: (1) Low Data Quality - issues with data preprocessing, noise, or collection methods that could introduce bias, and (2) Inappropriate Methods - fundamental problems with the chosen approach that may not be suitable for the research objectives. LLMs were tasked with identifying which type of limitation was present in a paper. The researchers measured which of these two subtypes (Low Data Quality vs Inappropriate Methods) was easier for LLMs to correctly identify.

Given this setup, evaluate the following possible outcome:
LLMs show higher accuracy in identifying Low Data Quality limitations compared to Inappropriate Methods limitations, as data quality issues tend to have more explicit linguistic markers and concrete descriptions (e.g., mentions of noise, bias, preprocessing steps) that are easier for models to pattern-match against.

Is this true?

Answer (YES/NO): YES